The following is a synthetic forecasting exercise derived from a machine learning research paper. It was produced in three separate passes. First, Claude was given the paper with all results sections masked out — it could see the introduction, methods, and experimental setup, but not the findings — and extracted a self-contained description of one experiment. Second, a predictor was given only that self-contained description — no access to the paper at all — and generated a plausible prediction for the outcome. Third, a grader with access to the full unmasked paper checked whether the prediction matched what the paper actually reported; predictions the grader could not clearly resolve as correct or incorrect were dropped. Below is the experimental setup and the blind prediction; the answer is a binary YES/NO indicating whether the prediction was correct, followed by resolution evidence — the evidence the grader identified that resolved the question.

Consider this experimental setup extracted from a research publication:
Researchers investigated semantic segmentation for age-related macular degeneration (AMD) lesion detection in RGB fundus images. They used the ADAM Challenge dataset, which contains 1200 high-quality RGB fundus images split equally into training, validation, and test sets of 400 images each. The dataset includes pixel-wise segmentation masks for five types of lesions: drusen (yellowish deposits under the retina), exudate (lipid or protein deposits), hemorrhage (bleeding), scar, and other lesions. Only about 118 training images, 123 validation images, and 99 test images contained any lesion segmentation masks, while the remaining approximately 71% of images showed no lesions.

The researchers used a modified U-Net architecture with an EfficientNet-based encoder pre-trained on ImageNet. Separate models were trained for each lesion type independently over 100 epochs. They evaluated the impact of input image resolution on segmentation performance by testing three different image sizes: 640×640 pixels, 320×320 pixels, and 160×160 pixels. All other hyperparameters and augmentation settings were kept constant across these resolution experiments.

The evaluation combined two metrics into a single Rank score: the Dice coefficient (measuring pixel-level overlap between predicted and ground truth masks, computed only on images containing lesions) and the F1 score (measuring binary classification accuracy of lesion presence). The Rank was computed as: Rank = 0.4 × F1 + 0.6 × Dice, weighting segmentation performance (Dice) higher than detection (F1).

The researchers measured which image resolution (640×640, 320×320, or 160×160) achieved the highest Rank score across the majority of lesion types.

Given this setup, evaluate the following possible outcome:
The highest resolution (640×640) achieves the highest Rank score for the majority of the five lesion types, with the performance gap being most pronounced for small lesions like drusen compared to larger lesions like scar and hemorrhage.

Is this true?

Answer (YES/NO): NO